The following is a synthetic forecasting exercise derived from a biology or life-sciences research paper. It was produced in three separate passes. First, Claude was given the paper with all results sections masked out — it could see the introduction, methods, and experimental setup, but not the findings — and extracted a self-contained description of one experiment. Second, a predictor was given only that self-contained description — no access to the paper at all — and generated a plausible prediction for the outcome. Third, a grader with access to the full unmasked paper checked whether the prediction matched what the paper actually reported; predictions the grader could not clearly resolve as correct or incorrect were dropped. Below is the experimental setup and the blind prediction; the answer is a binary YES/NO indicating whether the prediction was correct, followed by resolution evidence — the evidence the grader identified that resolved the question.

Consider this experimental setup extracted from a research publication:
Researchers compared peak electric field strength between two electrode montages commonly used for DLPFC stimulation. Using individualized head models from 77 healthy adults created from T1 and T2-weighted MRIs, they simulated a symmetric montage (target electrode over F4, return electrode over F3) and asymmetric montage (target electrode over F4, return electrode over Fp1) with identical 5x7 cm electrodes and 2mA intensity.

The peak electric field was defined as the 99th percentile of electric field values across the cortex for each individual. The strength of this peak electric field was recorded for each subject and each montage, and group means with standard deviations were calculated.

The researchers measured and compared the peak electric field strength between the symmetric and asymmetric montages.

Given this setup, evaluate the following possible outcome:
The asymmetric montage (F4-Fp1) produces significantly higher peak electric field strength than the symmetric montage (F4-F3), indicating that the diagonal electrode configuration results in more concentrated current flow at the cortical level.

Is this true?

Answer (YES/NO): NO